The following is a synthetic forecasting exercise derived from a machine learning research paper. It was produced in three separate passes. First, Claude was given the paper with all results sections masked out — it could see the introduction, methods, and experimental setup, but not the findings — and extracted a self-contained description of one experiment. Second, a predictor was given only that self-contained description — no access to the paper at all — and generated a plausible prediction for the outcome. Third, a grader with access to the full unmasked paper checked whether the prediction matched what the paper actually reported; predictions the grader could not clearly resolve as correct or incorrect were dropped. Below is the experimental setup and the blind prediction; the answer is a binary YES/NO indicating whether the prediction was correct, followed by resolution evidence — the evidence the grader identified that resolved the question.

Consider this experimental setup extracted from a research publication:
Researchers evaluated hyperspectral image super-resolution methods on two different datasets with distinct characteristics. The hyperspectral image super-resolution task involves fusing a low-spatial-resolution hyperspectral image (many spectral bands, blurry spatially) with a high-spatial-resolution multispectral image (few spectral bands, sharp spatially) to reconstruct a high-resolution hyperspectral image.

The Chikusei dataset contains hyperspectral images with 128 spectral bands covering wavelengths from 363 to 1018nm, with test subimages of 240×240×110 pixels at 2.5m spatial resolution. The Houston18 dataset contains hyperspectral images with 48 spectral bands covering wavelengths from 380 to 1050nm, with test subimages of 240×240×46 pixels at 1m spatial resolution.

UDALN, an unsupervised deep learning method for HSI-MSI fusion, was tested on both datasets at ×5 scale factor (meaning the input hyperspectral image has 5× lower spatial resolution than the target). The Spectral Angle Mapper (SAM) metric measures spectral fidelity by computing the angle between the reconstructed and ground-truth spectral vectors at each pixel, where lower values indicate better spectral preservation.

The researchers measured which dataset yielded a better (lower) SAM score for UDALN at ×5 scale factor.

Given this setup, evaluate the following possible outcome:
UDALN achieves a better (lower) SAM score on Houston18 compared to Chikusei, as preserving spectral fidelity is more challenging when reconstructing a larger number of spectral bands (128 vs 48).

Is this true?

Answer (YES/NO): NO